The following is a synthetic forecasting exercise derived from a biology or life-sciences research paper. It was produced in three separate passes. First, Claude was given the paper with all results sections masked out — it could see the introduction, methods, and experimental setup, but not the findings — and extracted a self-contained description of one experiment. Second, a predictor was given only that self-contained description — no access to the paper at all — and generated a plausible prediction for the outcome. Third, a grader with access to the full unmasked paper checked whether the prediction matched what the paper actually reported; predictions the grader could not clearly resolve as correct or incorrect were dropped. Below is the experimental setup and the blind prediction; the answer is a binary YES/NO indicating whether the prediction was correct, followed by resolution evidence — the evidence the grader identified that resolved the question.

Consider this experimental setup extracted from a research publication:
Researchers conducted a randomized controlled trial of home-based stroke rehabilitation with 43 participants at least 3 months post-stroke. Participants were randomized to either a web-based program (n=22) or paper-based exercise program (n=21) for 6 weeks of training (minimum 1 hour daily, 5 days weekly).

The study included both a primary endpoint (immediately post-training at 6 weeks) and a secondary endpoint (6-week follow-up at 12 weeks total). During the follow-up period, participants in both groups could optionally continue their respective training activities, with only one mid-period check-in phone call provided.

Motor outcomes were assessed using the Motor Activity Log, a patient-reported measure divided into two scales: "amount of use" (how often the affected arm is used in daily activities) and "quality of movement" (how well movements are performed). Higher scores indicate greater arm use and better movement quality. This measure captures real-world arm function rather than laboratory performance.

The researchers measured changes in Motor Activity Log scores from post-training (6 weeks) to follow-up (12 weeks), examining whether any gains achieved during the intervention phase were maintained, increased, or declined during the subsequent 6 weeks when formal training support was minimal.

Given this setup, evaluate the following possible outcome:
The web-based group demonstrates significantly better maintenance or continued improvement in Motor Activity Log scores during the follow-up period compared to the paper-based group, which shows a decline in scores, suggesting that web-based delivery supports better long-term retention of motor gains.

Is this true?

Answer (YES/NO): NO